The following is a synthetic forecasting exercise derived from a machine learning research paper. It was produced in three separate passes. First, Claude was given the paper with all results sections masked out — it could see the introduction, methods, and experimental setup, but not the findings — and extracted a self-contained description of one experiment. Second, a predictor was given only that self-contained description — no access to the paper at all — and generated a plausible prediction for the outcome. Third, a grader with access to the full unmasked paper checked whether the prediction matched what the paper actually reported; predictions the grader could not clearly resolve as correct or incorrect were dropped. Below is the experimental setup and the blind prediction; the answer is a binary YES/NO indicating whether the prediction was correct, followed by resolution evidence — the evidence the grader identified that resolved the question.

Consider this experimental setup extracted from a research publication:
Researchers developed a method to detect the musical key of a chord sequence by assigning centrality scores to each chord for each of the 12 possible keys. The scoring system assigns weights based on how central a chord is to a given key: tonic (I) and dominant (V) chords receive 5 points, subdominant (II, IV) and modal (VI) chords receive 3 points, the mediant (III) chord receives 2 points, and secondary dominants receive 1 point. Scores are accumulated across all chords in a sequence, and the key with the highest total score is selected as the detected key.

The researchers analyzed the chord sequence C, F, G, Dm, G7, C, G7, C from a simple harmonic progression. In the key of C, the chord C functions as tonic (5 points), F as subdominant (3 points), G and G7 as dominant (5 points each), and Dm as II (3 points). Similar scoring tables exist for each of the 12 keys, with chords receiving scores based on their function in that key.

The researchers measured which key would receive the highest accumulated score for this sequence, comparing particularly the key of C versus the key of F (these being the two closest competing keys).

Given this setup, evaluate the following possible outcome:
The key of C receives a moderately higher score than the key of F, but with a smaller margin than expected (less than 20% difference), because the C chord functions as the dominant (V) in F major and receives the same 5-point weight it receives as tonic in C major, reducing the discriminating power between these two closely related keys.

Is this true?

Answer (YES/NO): NO